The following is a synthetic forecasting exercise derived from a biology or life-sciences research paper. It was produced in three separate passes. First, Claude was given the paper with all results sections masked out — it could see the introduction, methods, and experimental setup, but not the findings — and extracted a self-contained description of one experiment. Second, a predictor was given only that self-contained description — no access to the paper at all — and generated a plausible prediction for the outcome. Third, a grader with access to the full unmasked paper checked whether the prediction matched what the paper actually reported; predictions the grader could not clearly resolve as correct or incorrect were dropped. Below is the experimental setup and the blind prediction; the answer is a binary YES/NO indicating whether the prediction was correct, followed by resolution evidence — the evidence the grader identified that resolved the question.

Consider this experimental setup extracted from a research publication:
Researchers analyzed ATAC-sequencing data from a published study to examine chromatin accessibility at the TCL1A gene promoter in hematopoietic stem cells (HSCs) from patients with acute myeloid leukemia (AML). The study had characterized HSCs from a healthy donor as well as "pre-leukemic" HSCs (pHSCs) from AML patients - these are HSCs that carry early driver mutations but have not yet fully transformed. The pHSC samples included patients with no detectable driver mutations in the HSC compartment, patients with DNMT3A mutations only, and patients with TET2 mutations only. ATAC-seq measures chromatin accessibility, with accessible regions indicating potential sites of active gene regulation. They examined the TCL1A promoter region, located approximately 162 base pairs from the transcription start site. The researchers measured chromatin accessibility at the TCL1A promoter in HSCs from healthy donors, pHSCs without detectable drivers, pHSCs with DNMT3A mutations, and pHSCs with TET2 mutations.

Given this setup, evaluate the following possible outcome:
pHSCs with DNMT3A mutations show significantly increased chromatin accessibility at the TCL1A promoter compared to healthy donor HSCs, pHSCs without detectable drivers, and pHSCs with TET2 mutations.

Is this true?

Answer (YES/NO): NO